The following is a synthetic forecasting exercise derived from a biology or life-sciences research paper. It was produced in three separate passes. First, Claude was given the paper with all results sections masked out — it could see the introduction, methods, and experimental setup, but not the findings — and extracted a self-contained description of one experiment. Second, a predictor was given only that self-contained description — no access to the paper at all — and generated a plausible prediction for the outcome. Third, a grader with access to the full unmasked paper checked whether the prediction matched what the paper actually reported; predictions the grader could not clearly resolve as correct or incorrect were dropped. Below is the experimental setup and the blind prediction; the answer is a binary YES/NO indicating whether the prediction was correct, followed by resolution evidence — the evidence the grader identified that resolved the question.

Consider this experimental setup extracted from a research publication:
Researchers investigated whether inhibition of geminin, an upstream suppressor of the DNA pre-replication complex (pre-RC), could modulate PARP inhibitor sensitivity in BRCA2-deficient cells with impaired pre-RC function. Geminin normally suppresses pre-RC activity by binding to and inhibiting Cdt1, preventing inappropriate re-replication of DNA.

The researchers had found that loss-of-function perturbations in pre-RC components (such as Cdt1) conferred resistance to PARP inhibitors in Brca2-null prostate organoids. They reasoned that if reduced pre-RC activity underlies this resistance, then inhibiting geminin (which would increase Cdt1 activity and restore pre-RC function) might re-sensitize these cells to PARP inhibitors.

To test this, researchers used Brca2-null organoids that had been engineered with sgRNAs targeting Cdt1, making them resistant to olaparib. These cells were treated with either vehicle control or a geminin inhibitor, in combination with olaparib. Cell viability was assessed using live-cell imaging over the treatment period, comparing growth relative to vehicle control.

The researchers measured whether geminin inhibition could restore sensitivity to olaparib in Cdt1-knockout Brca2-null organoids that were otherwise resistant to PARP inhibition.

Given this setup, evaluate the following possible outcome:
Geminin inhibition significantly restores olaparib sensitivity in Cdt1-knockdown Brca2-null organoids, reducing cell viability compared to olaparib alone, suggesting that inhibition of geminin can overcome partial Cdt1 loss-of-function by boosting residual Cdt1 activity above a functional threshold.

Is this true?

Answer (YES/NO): NO